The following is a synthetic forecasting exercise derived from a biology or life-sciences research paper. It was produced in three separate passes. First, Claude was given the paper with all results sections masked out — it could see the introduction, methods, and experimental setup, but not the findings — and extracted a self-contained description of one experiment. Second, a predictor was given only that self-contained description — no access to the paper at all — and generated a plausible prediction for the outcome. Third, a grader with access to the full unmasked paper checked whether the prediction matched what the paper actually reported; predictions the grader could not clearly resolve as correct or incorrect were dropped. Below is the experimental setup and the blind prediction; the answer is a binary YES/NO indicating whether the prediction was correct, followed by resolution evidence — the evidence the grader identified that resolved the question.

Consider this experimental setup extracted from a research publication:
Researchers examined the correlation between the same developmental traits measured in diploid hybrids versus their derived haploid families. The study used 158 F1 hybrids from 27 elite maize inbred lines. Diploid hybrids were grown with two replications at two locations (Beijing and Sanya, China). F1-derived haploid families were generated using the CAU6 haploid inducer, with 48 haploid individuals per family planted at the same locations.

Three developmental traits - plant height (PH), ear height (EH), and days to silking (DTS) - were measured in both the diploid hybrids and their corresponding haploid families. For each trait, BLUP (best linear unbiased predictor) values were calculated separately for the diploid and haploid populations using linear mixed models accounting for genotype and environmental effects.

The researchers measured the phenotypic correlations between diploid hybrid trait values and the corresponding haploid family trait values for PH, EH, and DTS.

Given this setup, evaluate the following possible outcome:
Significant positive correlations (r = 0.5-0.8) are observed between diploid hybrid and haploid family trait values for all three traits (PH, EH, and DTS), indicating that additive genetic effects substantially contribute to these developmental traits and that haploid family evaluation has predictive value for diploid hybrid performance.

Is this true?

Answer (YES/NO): NO